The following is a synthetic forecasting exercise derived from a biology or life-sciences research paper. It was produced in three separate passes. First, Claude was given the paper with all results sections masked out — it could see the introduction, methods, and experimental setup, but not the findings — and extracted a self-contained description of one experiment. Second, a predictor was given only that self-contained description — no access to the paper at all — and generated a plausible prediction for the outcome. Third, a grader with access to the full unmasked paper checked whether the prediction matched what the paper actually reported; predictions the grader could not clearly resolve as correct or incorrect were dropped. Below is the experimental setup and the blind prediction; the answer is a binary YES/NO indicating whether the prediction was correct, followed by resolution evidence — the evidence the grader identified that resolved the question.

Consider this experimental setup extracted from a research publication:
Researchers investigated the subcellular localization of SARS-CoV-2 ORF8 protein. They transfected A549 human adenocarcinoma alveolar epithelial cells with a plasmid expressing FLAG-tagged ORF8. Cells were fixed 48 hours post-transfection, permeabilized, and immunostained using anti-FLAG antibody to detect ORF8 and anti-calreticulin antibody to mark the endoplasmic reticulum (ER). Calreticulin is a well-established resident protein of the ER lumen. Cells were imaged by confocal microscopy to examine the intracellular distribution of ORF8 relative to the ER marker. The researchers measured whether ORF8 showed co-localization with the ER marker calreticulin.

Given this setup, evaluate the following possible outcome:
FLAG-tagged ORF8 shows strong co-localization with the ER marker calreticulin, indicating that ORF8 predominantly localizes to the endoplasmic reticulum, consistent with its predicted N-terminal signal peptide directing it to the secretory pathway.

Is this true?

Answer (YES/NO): NO